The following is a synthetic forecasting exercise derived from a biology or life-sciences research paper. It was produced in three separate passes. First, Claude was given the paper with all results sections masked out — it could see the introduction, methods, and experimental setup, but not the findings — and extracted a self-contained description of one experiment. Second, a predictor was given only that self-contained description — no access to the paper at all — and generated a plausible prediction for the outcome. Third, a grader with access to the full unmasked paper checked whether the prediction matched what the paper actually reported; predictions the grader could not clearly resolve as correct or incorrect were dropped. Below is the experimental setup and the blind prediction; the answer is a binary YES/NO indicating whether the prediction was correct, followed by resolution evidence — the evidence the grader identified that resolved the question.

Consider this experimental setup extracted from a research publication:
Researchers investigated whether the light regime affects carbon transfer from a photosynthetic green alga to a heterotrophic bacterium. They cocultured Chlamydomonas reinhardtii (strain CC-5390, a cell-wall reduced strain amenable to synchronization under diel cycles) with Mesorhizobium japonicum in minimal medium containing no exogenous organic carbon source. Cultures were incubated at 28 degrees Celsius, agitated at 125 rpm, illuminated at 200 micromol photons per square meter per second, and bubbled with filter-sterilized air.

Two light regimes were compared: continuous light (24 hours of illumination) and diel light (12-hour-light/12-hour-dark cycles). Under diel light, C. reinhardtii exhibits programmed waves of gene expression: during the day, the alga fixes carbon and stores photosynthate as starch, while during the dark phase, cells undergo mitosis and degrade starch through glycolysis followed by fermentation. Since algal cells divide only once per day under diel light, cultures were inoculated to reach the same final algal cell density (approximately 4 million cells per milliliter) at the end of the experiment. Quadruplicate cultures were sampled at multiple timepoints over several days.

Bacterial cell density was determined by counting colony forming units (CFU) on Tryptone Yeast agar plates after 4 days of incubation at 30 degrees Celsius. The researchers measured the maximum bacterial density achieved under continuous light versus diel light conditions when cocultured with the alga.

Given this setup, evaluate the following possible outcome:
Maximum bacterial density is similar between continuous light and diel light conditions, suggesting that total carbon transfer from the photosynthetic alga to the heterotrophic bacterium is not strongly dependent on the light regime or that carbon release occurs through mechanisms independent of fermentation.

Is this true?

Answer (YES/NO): NO